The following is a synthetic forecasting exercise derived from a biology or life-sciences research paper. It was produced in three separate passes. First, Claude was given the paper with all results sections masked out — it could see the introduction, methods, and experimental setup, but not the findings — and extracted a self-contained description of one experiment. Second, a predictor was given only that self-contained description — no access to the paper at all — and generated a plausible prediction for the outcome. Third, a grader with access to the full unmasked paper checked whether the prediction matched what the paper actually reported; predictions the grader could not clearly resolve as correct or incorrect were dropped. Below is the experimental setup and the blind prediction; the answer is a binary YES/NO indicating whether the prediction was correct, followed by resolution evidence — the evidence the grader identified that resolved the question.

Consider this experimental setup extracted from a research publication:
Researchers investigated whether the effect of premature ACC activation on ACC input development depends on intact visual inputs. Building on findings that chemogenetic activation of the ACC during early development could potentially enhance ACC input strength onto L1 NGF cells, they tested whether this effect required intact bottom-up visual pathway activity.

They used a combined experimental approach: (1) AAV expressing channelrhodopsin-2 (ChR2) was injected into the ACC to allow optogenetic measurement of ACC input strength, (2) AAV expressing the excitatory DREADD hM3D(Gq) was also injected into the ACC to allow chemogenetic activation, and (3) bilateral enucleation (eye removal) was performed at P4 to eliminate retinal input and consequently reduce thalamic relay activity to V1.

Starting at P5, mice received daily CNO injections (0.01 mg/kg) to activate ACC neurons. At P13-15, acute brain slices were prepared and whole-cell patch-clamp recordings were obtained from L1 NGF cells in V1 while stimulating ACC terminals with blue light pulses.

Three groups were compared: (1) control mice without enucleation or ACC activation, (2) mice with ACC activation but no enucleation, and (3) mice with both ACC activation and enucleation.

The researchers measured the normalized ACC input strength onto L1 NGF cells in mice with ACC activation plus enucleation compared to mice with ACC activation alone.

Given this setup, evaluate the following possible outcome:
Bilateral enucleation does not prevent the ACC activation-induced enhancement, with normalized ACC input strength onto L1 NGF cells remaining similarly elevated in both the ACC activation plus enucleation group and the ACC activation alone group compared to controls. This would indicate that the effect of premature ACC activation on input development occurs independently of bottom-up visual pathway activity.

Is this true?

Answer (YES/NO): NO